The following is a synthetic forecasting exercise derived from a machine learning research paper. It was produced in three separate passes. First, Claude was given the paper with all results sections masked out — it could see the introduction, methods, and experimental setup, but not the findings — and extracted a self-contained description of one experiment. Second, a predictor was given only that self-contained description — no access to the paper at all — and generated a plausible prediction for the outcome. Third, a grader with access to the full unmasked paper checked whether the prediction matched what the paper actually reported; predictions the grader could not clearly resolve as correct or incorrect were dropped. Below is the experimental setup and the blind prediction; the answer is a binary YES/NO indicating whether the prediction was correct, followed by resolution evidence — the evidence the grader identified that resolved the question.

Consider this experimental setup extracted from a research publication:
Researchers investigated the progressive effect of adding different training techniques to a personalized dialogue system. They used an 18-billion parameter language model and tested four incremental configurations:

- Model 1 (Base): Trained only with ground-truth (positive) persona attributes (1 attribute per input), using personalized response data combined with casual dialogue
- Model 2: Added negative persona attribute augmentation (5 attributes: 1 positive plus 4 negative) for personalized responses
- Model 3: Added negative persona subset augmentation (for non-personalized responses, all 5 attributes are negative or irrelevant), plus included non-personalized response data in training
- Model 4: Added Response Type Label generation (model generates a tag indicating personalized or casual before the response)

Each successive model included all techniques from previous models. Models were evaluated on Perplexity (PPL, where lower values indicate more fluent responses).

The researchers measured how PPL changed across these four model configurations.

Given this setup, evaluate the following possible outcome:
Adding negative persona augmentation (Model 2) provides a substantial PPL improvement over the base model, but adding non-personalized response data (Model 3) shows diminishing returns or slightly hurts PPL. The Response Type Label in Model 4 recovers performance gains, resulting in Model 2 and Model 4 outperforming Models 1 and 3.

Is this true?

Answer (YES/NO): NO